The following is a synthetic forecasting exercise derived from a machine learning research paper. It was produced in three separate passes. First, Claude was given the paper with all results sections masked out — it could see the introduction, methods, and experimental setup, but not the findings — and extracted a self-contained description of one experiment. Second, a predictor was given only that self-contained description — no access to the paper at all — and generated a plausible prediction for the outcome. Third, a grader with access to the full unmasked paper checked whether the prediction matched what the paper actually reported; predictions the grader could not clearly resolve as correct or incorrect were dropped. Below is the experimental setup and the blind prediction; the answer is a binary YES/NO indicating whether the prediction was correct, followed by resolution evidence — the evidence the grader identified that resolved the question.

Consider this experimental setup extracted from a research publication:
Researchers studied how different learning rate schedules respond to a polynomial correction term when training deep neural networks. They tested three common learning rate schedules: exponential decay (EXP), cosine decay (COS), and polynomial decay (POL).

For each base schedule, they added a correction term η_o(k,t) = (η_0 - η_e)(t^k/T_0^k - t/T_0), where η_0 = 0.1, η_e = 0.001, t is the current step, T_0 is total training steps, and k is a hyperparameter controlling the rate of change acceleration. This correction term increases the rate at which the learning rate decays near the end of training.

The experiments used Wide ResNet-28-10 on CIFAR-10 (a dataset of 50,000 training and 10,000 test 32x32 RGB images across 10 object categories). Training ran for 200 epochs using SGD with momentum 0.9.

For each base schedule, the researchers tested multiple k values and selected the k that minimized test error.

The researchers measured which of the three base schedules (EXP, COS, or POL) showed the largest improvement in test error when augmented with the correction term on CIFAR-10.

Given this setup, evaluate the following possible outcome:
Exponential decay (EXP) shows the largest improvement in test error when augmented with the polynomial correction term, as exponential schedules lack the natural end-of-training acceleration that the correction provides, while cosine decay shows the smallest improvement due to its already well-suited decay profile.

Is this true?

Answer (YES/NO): NO